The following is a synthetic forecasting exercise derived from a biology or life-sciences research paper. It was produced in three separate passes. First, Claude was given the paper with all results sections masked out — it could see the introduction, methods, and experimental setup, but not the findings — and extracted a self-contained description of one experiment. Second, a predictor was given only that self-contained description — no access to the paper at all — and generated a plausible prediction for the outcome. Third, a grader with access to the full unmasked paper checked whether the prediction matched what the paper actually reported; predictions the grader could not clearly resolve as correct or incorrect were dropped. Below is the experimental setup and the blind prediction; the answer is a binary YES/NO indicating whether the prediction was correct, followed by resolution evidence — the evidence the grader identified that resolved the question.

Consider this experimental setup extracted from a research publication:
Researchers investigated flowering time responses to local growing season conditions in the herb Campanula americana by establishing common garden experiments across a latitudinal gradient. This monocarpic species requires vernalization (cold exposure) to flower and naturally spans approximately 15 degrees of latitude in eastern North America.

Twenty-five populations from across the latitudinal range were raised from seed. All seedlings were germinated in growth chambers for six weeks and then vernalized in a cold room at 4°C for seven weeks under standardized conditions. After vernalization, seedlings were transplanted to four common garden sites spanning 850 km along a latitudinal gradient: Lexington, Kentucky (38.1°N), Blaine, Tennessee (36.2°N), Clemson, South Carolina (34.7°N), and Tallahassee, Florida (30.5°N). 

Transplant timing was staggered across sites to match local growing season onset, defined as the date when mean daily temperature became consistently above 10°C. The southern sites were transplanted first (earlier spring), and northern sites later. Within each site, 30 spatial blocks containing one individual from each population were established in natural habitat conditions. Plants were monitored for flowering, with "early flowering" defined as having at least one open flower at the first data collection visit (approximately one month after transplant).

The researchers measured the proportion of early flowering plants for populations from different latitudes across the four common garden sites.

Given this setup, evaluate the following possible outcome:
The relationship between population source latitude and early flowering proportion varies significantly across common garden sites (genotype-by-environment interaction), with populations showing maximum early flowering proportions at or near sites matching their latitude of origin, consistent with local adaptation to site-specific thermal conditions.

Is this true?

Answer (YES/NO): NO